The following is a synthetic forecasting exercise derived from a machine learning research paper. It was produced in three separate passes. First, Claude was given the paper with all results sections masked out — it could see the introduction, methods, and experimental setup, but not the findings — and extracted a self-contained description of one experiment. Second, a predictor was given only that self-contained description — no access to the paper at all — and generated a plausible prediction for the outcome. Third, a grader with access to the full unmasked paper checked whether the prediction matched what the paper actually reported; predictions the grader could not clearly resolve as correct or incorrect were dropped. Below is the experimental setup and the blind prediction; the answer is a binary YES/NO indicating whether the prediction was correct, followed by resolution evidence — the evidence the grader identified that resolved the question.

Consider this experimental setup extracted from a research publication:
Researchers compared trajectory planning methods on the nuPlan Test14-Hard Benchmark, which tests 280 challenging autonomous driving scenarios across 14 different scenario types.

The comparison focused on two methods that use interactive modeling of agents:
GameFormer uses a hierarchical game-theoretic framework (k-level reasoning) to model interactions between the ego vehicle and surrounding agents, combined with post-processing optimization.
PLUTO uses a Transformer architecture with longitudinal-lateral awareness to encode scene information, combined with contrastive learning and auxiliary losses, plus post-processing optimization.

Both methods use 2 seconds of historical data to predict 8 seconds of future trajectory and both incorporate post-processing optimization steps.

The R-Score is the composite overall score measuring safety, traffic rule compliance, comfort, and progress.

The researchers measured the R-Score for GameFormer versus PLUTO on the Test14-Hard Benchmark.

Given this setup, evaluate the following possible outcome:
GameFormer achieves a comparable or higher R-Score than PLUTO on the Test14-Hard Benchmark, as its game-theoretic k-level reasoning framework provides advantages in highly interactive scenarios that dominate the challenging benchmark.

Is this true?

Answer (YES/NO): NO